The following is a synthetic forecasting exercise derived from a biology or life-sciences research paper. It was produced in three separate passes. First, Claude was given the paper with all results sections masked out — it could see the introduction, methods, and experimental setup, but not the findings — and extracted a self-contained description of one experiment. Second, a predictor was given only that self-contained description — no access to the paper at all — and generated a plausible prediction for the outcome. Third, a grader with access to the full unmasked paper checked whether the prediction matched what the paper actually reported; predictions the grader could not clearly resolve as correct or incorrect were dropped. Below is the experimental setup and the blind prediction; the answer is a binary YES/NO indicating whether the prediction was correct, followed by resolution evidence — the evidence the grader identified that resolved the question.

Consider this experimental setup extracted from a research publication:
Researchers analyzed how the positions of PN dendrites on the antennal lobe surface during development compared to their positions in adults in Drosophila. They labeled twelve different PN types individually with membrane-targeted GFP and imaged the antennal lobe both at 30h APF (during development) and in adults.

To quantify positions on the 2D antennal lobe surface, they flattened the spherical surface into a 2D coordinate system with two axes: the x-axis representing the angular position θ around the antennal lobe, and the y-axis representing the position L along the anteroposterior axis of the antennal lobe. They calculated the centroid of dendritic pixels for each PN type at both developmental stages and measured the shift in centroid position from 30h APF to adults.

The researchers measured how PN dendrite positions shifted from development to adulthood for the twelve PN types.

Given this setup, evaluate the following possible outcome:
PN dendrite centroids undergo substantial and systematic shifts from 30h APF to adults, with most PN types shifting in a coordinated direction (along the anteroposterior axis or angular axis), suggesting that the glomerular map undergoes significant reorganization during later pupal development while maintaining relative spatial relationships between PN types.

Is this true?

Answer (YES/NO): NO